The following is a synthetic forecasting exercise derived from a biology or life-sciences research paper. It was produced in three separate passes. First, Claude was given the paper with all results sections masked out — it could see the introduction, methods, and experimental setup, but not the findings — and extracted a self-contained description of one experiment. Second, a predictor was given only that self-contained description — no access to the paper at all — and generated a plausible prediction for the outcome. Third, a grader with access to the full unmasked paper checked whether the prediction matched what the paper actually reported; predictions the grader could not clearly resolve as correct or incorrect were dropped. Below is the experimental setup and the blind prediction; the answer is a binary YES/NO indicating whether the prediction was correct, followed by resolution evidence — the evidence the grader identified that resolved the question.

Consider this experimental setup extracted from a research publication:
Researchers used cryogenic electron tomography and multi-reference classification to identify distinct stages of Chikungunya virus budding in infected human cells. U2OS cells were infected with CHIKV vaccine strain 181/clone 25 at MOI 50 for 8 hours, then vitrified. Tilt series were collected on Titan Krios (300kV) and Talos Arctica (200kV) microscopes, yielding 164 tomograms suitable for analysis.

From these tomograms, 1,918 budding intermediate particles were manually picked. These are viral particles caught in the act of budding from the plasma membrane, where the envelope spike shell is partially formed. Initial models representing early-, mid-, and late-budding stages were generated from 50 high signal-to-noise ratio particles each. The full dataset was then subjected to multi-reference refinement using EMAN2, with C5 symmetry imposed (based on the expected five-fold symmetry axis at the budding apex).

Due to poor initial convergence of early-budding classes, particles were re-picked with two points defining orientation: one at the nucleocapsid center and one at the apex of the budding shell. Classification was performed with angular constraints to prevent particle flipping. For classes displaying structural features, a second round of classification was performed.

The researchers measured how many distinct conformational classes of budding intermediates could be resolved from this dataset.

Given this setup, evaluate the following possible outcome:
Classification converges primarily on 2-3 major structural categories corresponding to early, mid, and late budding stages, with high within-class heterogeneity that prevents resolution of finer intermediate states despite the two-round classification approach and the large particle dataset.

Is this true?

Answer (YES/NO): NO